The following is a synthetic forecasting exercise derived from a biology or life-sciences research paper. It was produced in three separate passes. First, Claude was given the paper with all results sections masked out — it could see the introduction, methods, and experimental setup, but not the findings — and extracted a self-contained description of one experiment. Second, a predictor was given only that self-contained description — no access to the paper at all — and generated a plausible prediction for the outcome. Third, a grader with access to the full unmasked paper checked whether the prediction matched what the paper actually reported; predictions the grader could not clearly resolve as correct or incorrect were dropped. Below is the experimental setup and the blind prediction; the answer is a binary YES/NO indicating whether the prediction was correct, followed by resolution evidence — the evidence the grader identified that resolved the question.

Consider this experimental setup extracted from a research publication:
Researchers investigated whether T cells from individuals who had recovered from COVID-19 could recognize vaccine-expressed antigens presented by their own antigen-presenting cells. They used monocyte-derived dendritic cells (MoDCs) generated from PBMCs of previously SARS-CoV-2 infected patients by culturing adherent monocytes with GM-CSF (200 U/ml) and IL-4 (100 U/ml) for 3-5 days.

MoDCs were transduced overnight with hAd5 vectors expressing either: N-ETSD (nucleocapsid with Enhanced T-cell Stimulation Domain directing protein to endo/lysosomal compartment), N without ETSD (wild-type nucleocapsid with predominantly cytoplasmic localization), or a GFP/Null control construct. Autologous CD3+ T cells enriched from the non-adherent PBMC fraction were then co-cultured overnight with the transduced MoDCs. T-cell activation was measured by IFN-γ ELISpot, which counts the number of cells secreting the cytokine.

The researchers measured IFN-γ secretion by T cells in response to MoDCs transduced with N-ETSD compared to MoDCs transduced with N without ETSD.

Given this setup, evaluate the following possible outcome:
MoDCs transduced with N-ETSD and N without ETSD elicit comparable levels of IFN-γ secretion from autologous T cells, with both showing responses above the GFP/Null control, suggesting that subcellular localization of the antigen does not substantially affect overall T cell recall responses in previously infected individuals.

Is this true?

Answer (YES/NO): NO